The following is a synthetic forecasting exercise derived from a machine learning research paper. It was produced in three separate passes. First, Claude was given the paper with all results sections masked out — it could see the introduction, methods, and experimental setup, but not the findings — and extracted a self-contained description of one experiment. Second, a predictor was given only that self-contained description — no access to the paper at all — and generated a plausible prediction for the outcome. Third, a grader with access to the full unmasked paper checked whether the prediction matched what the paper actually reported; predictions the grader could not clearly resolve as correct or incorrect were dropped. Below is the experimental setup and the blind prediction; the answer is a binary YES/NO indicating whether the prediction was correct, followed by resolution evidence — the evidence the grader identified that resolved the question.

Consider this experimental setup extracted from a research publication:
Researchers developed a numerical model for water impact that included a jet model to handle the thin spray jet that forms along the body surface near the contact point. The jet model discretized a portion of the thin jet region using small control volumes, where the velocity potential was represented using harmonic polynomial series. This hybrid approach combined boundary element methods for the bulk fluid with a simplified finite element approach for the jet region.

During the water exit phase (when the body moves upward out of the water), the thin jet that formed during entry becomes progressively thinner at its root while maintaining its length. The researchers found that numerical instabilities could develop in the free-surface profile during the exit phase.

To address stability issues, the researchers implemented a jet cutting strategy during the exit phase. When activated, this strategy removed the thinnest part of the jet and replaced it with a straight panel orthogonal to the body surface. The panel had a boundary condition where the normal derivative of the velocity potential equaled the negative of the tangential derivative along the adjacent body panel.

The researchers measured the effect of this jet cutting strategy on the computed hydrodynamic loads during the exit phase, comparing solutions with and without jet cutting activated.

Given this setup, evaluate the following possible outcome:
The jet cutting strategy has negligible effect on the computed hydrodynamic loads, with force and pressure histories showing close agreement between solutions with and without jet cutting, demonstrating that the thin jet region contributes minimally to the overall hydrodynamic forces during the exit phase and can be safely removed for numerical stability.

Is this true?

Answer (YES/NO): YES